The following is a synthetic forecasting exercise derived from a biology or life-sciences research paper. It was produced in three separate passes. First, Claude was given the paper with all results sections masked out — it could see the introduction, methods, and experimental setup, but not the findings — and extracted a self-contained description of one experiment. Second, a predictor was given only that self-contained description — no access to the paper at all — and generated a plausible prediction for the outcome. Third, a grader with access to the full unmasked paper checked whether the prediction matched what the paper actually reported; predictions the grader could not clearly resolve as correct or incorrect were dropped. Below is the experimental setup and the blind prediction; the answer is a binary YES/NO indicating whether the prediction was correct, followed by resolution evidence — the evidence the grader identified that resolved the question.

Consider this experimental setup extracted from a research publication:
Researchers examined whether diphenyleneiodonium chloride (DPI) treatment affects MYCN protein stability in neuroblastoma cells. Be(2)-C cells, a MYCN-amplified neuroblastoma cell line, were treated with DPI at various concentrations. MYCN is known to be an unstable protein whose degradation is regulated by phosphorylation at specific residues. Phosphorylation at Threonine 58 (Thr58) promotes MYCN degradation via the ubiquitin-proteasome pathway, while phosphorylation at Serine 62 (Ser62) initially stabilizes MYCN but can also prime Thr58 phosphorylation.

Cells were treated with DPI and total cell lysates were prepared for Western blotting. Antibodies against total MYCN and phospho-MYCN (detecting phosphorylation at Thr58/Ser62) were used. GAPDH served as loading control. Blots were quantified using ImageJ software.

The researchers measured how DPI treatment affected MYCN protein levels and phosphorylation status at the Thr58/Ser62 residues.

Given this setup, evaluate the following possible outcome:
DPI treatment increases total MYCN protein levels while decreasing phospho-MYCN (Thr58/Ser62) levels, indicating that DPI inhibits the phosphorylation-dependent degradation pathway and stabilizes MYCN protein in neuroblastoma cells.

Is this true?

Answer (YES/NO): NO